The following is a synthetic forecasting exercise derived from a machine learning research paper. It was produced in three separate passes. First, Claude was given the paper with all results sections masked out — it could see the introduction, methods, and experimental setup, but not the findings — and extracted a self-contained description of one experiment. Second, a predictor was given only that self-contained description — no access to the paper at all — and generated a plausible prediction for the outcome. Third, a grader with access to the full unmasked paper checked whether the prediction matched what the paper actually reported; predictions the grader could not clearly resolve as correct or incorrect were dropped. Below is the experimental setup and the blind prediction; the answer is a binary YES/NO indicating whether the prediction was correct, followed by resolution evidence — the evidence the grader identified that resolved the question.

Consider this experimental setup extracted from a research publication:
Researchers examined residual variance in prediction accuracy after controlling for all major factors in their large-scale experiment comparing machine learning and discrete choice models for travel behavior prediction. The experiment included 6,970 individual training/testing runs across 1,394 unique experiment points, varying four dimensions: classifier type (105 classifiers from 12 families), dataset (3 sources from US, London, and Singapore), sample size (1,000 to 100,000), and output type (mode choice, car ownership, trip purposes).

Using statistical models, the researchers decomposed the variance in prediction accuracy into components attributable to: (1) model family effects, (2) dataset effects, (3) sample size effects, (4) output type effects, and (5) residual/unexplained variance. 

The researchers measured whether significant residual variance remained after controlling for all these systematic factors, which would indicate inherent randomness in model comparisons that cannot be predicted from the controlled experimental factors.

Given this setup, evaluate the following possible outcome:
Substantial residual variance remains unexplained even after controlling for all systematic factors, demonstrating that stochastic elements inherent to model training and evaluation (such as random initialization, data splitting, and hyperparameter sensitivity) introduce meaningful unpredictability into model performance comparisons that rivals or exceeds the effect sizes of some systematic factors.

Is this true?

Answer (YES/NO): YES